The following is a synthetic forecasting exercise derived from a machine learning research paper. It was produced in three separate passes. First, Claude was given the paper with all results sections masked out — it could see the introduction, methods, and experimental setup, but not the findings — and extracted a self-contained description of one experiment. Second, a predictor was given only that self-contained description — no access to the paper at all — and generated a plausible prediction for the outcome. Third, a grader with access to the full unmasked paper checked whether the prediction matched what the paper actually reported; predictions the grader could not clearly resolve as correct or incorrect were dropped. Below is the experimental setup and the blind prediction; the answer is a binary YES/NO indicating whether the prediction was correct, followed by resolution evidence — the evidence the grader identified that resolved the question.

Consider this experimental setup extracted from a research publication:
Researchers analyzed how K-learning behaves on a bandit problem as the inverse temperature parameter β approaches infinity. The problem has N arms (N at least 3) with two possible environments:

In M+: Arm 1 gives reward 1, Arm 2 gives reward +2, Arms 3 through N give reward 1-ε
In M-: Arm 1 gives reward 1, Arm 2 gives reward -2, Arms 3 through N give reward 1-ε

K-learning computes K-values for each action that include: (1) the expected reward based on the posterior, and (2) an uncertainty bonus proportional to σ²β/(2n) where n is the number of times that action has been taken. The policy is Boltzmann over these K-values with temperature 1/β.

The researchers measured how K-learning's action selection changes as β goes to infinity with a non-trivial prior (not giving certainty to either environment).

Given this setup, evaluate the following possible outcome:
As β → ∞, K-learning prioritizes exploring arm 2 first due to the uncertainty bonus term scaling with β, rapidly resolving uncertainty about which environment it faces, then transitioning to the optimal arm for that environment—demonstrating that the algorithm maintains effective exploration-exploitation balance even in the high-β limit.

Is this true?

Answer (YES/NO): YES